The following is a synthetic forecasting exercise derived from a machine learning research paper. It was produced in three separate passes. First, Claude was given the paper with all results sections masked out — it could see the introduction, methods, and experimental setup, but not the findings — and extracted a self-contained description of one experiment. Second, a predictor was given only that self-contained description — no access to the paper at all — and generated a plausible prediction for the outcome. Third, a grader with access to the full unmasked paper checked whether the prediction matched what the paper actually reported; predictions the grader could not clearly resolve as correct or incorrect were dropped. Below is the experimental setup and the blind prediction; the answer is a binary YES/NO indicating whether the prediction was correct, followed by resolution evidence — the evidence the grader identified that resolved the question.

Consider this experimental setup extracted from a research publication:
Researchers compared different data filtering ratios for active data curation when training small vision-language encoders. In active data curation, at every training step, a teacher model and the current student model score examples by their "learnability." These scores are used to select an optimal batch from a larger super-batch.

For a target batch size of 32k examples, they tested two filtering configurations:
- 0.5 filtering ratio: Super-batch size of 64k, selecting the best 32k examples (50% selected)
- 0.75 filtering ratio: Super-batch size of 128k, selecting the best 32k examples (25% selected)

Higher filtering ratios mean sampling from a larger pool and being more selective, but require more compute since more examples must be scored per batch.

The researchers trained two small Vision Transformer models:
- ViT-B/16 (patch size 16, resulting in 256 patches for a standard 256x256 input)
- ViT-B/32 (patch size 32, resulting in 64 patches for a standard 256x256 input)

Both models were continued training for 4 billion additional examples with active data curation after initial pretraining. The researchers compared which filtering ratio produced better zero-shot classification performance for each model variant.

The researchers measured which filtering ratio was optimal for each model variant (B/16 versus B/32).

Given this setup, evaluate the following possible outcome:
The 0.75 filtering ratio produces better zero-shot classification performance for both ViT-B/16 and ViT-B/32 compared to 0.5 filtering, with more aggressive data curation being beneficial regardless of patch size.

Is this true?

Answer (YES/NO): NO